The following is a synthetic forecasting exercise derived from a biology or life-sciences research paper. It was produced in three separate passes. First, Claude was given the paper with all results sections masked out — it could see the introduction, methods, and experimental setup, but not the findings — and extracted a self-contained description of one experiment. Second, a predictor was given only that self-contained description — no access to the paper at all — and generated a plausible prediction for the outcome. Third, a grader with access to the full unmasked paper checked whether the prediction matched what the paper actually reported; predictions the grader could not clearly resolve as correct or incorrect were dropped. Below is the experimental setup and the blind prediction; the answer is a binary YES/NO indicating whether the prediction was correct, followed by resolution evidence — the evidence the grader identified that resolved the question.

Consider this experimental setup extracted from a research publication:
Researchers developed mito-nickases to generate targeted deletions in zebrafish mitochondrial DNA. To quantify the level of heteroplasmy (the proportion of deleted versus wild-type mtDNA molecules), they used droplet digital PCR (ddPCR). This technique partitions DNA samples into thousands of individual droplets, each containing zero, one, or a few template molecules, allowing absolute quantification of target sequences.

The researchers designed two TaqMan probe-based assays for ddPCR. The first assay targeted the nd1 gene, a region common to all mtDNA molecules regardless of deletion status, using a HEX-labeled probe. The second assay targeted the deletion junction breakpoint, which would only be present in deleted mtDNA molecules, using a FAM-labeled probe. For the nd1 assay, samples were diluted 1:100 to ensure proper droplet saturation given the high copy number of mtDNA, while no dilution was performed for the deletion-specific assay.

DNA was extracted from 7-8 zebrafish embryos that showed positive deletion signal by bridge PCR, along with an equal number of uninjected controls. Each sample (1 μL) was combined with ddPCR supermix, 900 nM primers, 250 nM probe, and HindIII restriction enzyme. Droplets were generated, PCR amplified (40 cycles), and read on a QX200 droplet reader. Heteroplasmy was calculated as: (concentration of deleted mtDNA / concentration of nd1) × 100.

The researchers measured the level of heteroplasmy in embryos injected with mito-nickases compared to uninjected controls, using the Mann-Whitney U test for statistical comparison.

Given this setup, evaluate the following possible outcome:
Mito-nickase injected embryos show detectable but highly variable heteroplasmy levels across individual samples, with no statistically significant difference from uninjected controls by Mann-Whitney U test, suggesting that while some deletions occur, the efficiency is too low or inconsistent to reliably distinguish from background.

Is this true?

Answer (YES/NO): NO